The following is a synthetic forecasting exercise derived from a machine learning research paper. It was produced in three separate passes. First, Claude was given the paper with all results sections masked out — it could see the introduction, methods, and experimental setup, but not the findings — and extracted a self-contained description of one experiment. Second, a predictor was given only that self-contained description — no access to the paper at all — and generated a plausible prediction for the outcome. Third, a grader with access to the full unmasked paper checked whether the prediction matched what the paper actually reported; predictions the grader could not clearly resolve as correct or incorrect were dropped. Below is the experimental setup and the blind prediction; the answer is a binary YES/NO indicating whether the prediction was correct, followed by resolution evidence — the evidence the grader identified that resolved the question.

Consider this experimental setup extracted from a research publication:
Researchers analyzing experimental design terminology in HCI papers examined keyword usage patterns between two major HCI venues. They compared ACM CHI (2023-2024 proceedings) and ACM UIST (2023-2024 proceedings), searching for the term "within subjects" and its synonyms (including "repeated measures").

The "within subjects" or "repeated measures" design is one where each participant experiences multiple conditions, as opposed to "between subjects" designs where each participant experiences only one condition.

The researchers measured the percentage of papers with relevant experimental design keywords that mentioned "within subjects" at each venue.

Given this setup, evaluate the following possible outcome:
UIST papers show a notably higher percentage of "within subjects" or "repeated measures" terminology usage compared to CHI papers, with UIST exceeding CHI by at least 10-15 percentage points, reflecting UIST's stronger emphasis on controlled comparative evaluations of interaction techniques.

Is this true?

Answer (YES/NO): YES